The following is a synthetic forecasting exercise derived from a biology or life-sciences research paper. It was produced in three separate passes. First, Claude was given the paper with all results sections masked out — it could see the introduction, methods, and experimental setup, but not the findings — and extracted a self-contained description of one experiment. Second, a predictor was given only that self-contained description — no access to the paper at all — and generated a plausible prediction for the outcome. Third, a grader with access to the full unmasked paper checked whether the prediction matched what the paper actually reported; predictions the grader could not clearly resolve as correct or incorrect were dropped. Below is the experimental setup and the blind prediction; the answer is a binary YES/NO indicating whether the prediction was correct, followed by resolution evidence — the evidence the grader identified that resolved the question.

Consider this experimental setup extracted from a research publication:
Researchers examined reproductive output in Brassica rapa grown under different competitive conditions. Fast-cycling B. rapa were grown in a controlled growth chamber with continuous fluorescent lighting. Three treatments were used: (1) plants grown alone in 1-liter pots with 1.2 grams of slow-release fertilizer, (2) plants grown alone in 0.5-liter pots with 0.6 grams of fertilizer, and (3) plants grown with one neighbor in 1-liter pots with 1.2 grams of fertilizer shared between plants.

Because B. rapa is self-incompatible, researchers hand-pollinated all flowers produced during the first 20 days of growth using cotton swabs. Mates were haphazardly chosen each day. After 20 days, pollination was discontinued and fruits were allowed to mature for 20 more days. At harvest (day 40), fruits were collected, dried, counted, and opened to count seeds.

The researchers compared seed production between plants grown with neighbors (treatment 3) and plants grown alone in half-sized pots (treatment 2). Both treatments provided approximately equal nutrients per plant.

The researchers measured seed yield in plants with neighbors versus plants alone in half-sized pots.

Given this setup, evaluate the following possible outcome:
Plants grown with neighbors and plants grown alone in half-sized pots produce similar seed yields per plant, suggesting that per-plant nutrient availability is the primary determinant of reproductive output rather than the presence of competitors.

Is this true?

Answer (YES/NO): YES